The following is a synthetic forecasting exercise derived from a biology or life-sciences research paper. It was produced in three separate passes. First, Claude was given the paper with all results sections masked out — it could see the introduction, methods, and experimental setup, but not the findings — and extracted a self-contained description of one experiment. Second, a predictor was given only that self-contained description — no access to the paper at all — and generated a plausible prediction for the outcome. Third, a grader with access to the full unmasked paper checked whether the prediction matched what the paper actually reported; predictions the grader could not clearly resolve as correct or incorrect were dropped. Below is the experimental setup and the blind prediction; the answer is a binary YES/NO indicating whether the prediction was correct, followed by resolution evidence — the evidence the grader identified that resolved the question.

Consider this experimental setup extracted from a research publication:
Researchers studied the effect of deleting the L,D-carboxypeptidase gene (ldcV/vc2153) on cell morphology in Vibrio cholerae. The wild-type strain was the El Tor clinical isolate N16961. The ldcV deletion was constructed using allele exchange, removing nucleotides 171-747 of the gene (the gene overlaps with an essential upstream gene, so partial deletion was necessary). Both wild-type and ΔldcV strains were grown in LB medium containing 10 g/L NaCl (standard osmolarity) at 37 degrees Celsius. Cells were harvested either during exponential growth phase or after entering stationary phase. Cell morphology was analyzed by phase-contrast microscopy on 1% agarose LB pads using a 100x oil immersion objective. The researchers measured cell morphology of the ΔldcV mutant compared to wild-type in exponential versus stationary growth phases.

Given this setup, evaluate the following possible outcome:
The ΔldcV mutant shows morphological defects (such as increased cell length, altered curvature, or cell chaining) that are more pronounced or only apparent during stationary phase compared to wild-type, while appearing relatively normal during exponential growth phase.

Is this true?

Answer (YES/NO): YES